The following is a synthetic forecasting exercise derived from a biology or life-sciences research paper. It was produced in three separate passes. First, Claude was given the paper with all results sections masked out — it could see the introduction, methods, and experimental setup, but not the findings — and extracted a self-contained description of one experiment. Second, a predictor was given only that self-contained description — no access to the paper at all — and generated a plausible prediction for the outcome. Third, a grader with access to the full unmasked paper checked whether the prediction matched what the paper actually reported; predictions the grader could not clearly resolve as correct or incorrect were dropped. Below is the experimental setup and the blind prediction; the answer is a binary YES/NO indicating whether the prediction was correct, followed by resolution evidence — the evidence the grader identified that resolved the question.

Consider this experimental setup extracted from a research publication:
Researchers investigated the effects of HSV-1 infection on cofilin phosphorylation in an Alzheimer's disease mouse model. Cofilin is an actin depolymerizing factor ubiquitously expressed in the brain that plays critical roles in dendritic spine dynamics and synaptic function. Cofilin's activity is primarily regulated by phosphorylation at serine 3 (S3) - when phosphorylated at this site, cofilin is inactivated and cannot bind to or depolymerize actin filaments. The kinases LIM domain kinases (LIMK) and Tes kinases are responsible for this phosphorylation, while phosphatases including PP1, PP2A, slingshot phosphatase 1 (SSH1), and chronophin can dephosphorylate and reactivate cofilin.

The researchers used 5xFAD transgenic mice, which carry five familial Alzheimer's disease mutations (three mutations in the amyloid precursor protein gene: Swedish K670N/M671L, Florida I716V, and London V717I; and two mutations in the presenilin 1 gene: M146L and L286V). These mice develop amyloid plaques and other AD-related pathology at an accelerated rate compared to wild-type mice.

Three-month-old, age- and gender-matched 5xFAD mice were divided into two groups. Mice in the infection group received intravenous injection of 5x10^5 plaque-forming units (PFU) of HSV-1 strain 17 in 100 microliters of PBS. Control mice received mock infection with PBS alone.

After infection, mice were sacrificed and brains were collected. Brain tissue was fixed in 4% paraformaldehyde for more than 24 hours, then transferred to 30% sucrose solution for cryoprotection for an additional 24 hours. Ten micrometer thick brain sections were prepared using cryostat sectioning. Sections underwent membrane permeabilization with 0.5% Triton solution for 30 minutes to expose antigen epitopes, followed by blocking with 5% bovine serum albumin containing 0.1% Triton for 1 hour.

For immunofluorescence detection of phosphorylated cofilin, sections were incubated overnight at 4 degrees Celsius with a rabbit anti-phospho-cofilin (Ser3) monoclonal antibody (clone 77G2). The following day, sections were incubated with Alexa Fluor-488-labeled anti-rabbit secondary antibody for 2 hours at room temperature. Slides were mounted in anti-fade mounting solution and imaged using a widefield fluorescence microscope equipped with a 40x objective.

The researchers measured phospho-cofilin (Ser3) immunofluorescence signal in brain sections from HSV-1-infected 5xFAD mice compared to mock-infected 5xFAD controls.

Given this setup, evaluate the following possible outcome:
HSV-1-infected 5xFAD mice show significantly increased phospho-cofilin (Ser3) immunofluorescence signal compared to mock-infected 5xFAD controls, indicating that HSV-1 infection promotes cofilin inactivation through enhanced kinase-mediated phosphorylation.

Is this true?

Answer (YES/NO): YES